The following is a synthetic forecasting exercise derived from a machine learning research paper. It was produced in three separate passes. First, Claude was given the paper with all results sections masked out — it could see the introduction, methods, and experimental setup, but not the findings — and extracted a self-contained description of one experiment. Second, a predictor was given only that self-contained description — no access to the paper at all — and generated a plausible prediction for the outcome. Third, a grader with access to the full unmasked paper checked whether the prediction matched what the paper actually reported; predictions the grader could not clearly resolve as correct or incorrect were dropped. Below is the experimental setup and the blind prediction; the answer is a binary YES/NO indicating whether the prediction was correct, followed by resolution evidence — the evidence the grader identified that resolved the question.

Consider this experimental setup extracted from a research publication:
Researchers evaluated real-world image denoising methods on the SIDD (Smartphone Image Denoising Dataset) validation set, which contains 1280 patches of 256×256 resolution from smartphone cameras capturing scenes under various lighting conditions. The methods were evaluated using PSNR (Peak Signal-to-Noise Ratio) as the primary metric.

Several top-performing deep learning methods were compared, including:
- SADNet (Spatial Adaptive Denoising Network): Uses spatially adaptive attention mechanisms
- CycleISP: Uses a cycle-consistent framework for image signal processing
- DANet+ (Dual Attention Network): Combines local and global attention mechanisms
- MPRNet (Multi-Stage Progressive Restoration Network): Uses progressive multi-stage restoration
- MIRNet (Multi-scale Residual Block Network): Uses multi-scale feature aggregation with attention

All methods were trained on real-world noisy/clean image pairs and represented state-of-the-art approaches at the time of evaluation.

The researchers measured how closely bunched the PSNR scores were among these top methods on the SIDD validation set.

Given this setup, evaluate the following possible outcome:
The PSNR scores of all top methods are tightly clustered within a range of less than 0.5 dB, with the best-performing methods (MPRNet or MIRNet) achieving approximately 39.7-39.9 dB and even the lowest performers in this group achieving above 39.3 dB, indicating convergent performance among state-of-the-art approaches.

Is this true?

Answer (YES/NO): YES